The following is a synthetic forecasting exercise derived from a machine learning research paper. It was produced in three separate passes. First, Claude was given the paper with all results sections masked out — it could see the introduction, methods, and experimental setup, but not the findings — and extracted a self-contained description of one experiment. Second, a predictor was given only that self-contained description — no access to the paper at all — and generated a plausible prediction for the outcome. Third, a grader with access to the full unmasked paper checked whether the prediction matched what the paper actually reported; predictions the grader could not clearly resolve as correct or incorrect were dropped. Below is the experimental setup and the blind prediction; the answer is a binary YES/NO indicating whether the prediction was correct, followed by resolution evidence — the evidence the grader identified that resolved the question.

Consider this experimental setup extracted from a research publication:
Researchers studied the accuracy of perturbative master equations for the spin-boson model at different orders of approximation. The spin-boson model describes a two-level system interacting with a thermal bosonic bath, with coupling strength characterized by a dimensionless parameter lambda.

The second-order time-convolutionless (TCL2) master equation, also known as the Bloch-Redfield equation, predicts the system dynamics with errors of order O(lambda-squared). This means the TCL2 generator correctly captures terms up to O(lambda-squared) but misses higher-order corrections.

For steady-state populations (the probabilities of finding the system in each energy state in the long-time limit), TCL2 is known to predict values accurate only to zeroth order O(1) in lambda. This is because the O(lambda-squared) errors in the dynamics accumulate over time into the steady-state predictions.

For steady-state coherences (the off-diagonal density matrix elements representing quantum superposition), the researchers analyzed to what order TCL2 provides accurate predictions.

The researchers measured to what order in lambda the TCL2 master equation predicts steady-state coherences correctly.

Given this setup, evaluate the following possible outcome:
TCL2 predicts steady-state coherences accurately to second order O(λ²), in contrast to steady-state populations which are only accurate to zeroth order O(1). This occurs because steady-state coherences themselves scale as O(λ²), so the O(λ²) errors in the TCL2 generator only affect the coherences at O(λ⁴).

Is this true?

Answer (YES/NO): YES